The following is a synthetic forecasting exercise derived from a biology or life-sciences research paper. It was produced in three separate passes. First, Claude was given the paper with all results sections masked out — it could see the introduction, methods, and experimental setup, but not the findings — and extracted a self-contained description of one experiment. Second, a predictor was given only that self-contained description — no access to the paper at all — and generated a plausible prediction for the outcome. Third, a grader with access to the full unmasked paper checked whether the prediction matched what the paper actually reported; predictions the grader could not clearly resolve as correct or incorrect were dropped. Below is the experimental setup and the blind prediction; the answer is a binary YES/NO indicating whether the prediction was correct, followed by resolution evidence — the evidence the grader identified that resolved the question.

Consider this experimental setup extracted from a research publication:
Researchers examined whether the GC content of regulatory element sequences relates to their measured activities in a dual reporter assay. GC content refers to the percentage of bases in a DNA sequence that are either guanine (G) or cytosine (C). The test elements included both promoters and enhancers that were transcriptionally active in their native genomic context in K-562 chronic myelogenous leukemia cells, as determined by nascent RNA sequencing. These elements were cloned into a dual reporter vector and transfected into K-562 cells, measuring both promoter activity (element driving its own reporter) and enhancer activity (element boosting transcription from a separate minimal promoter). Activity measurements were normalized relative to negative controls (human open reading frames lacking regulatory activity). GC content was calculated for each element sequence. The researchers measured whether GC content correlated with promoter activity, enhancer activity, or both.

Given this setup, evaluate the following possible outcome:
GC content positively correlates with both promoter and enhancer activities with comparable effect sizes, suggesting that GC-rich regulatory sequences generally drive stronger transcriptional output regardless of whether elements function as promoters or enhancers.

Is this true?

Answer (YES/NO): NO